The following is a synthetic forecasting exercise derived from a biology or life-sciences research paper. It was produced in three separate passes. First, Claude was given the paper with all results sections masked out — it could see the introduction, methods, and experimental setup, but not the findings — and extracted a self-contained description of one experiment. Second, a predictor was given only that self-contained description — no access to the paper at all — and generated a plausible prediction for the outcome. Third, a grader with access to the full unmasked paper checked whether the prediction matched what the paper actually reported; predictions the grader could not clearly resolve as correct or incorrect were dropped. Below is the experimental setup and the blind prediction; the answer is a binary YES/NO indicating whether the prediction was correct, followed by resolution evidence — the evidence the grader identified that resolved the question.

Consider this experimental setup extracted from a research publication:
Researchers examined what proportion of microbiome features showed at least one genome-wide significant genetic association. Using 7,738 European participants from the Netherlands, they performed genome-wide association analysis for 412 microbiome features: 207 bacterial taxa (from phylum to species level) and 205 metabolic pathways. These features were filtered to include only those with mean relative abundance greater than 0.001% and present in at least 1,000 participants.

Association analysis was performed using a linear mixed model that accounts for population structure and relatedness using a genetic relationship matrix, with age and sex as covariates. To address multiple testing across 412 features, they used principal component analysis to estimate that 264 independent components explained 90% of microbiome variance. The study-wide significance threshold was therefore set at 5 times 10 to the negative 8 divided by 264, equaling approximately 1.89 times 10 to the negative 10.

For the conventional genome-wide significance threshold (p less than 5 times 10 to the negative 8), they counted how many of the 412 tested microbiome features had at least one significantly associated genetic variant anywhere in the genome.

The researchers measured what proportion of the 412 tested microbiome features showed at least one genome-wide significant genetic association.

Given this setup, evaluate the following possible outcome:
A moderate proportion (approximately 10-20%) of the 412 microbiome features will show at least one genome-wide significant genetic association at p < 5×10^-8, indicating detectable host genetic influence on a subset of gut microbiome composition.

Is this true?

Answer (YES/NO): NO